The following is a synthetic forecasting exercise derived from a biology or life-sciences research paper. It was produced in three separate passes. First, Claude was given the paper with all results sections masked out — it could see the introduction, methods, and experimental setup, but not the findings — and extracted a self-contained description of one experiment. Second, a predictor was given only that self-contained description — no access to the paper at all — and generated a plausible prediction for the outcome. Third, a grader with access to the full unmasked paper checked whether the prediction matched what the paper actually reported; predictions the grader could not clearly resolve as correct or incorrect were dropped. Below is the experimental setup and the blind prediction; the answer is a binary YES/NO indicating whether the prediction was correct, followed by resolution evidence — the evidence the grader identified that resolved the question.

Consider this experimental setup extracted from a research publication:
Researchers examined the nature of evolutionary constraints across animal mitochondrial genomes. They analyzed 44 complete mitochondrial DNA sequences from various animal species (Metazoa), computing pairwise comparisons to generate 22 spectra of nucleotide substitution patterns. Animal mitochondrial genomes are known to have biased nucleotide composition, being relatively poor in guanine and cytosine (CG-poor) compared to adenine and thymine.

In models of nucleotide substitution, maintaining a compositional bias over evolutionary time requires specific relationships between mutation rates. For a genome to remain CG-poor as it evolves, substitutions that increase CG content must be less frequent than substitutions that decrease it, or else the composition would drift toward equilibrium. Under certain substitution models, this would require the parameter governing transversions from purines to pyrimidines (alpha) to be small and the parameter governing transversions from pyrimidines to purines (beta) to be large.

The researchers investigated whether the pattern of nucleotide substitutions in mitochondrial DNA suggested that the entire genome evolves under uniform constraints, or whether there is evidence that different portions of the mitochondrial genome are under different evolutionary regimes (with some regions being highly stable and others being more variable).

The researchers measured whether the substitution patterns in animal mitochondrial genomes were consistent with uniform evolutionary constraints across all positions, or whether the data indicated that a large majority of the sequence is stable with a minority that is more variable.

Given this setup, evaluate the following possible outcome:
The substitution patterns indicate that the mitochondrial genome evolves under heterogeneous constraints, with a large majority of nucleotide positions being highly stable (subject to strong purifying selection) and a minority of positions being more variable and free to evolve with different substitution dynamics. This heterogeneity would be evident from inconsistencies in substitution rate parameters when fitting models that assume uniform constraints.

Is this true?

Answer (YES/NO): YES